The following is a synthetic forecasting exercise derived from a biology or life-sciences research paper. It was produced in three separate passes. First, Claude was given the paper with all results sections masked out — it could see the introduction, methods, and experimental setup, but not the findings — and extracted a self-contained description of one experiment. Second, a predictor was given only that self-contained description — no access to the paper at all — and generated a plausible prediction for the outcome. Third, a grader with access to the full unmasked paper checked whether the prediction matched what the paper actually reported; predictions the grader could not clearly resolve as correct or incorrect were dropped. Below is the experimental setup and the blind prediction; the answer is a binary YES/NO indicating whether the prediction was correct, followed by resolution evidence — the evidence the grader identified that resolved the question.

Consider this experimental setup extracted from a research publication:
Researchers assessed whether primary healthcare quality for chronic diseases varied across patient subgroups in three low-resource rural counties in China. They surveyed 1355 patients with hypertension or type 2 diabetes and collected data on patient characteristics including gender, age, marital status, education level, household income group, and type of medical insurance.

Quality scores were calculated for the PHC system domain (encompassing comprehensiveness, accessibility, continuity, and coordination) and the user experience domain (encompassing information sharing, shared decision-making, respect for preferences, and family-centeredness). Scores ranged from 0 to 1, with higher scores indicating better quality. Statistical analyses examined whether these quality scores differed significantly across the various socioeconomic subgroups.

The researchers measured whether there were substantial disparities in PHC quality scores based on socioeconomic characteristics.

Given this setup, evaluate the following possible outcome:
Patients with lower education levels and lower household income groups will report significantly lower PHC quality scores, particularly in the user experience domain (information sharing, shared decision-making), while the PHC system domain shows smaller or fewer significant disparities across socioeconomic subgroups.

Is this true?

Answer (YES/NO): NO